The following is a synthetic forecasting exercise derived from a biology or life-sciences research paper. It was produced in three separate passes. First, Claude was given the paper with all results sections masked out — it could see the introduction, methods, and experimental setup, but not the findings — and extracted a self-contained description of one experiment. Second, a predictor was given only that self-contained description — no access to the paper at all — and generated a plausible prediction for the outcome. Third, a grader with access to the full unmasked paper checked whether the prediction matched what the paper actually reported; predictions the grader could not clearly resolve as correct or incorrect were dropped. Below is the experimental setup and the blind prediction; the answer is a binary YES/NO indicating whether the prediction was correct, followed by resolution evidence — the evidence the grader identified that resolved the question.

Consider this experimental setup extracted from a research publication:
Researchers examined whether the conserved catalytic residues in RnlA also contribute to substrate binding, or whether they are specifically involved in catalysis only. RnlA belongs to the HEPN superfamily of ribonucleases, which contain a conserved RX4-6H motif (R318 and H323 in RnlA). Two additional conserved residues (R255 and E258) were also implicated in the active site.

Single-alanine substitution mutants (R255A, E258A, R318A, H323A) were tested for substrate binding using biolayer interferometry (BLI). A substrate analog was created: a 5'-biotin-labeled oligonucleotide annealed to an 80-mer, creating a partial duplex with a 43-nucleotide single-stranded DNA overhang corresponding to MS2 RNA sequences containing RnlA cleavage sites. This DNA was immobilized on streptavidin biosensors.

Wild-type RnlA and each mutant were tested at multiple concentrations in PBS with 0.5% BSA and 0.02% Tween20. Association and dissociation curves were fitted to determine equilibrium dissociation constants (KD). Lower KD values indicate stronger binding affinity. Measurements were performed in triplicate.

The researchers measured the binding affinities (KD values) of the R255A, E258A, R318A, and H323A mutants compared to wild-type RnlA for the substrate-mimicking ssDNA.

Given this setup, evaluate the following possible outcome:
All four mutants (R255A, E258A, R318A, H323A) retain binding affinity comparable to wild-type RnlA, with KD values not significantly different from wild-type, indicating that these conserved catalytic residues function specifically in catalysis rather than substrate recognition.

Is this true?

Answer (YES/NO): NO